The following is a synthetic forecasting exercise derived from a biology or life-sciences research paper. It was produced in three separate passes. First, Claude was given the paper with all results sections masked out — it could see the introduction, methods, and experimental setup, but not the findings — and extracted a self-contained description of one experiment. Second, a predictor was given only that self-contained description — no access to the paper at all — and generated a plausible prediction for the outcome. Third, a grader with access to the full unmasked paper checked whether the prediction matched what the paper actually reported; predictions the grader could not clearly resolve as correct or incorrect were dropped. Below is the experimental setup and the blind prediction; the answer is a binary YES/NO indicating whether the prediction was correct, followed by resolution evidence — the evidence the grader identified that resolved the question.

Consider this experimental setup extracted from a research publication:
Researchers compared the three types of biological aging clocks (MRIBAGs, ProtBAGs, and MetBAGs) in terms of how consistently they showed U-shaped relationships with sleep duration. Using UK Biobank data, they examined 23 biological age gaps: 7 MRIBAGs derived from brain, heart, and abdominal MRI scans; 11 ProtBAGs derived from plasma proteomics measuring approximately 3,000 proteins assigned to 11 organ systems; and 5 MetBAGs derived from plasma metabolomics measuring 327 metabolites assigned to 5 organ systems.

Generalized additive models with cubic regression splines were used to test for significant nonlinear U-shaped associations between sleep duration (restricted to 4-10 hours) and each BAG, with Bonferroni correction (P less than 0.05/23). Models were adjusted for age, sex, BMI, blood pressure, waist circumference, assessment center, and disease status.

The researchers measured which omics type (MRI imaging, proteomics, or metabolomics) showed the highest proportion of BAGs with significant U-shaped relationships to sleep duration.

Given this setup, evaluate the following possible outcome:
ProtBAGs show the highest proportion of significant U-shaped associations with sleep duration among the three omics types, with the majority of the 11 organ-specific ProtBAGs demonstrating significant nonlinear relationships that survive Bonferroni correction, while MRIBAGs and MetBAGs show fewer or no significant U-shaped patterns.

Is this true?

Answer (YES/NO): NO